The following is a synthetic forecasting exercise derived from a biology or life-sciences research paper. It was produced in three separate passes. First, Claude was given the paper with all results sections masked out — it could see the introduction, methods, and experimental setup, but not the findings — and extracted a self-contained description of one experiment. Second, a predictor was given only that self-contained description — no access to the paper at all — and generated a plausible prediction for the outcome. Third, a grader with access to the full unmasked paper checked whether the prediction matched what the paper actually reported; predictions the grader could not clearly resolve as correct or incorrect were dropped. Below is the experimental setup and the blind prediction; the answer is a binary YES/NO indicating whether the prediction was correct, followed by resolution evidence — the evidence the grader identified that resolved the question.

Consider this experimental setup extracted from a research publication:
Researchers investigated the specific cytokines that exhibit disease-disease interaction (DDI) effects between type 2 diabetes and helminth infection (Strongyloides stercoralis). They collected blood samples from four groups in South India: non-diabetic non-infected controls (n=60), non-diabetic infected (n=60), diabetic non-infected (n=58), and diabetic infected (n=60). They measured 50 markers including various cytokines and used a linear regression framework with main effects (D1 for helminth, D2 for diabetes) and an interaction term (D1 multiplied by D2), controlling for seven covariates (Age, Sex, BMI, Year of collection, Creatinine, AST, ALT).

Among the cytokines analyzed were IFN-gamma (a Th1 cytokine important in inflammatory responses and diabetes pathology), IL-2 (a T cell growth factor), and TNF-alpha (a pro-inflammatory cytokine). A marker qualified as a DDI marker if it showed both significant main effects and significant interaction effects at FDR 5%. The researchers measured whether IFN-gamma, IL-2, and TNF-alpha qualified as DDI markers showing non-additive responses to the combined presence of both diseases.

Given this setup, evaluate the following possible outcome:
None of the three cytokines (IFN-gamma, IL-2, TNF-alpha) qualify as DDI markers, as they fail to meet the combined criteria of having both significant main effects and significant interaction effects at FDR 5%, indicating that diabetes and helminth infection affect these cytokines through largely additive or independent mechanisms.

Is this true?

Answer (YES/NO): NO